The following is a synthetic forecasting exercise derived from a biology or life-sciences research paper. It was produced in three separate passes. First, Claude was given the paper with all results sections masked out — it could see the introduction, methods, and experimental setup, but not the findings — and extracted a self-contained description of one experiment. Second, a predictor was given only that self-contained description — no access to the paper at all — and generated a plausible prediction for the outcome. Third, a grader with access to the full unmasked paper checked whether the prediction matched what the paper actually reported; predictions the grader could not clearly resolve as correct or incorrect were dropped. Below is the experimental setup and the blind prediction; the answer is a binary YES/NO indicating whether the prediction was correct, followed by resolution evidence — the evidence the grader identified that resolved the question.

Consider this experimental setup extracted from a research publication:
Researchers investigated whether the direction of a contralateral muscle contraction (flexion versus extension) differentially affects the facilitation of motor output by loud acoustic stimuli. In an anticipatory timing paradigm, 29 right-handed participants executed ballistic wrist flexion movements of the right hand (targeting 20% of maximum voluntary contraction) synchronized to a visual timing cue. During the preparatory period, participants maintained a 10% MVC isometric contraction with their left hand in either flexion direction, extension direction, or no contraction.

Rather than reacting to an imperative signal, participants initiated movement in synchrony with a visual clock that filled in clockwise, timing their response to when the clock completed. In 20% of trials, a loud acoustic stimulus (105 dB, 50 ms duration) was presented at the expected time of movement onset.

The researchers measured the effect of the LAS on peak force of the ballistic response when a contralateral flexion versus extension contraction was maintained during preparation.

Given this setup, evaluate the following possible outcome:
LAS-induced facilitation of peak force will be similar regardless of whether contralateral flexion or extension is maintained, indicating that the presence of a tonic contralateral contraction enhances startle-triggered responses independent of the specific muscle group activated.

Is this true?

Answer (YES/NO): NO